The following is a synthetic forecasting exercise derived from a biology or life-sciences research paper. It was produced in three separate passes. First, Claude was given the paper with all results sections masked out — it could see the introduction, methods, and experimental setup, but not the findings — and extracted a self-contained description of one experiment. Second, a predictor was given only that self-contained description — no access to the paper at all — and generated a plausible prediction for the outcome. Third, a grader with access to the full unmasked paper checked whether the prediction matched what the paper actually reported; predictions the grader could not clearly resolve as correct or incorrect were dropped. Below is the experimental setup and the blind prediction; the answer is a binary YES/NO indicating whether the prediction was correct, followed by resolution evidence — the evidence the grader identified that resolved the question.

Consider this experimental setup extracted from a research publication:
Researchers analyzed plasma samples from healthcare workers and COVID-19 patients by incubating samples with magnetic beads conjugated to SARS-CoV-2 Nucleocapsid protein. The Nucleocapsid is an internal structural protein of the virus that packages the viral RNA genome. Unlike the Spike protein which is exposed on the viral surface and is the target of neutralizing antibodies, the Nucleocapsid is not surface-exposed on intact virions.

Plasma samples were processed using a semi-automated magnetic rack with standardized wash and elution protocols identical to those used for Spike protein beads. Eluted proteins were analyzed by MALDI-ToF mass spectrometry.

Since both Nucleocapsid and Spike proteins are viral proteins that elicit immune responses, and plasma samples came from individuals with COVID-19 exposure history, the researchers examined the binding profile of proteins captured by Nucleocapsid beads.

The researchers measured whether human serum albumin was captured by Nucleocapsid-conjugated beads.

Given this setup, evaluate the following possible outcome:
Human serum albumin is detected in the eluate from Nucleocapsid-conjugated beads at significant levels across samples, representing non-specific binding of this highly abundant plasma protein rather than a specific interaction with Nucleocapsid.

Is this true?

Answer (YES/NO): NO